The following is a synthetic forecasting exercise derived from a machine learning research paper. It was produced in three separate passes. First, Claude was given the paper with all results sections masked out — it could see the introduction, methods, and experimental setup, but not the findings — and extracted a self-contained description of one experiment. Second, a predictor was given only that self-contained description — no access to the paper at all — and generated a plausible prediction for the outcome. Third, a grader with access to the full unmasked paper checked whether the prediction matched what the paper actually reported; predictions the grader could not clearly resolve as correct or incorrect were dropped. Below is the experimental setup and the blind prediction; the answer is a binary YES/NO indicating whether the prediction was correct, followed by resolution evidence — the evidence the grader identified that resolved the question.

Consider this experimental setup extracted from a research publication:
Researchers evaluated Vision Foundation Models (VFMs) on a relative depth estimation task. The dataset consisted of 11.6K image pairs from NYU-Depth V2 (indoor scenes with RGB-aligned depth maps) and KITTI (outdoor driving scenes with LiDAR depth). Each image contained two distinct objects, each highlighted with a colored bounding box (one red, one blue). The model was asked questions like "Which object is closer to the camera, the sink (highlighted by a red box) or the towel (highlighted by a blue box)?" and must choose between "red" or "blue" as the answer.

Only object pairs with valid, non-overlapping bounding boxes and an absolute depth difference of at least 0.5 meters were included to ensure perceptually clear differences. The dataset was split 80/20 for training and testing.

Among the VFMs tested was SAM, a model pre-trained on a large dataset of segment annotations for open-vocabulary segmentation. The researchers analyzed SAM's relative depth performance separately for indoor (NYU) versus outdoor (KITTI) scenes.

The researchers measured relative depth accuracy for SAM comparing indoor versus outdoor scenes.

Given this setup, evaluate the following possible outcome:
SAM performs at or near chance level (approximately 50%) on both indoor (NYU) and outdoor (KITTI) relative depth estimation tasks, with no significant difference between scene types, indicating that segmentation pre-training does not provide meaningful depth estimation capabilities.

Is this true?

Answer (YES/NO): NO